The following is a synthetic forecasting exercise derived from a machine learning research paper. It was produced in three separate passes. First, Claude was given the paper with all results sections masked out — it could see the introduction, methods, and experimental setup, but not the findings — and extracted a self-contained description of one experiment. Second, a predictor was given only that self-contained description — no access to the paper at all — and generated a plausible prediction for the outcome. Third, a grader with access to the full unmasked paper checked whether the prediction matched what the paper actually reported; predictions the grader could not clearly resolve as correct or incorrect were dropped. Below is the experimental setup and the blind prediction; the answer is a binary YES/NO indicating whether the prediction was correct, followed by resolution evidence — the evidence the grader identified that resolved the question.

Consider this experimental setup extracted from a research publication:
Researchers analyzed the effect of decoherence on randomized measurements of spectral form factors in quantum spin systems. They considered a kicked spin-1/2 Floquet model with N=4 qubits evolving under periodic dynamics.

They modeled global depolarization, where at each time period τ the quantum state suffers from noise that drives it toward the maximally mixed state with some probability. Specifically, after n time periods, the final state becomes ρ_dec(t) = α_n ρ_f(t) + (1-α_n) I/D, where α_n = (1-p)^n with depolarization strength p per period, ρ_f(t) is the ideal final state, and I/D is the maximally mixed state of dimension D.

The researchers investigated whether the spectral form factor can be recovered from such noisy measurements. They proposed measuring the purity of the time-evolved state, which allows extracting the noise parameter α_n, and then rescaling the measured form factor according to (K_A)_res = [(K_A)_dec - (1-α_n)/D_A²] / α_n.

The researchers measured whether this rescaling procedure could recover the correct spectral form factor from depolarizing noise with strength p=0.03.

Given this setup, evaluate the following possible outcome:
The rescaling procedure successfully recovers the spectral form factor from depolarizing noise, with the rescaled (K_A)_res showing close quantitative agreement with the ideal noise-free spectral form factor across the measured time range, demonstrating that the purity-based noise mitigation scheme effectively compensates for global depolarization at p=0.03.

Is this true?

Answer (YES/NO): YES